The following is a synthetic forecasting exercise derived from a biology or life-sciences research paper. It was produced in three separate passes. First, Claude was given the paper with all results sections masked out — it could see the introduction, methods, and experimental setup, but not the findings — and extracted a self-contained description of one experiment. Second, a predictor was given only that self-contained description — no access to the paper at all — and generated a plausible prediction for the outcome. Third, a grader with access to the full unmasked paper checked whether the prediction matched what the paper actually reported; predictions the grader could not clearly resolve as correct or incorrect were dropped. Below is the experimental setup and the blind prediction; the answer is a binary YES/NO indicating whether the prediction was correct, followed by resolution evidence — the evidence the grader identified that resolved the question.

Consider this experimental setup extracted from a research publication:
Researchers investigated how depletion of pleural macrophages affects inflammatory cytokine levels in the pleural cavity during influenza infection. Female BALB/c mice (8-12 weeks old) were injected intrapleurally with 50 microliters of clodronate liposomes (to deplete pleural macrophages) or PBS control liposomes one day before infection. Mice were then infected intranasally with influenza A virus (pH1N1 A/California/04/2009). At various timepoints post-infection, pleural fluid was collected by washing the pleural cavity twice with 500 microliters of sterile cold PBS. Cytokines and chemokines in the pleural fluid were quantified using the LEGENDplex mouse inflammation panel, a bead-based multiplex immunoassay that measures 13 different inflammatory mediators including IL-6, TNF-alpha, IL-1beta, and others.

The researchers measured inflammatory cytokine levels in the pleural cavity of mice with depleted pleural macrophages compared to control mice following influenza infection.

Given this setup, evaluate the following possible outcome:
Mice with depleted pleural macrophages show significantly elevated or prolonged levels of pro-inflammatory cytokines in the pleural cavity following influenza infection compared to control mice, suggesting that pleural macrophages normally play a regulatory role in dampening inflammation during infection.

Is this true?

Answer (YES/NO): YES